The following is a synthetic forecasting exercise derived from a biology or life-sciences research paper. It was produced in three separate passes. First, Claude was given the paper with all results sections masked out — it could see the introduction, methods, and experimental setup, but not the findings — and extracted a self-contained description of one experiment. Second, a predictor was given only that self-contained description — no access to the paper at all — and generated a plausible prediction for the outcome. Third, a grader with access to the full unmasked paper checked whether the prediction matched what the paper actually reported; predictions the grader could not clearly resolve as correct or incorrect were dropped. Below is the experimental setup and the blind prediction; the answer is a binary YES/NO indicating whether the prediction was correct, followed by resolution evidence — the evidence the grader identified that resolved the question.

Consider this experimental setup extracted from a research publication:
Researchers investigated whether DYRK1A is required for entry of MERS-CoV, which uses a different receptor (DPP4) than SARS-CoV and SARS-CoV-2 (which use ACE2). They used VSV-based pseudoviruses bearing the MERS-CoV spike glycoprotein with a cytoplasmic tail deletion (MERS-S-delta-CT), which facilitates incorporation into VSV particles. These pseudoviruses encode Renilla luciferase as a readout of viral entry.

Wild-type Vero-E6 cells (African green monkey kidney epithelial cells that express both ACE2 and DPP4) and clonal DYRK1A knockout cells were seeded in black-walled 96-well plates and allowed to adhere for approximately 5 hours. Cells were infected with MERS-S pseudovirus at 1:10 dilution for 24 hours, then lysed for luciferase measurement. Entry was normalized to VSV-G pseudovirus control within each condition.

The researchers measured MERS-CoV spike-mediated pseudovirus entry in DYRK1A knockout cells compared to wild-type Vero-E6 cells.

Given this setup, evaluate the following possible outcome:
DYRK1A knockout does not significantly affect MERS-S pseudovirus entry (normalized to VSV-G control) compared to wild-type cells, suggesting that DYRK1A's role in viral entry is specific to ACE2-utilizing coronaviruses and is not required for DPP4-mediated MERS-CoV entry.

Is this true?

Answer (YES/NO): NO